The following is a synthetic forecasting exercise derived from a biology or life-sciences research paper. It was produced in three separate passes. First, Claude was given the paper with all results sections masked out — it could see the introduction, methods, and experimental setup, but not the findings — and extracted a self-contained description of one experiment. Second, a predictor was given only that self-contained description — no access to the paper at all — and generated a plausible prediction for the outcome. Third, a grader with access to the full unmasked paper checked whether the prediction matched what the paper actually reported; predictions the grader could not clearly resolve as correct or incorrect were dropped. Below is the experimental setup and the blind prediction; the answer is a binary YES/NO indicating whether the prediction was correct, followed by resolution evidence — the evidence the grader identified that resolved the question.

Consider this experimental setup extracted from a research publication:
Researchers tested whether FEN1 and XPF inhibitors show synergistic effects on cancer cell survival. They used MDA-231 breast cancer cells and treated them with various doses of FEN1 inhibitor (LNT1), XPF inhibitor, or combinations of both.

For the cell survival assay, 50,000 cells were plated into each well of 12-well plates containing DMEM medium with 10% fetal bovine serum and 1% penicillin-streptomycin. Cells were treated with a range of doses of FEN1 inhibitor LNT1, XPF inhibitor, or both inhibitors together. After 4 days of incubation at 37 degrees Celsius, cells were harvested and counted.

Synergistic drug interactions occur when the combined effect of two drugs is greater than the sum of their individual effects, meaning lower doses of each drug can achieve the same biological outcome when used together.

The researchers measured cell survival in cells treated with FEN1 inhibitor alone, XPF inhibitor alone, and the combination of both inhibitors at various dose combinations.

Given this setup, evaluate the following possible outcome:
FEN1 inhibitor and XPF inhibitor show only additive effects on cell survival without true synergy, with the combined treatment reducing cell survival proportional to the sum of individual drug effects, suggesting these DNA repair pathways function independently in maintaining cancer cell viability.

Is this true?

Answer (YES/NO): NO